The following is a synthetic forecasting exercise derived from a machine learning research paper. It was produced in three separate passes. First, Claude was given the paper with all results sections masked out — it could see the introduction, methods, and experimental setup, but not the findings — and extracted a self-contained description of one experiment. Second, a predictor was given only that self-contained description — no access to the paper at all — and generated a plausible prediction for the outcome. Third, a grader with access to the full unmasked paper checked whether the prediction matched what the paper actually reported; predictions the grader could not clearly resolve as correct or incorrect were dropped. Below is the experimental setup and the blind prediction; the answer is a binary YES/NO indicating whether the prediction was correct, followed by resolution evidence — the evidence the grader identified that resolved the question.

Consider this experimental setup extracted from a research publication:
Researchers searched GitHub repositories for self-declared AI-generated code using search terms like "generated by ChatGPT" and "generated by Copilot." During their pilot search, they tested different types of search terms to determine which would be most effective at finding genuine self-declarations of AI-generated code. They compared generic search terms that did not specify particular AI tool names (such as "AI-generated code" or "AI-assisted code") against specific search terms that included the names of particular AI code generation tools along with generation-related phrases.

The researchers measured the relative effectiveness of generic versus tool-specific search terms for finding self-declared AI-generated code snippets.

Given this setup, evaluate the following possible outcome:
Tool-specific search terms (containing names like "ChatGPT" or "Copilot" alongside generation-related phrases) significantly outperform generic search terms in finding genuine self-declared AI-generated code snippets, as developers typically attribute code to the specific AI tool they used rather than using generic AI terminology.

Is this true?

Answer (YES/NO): YES